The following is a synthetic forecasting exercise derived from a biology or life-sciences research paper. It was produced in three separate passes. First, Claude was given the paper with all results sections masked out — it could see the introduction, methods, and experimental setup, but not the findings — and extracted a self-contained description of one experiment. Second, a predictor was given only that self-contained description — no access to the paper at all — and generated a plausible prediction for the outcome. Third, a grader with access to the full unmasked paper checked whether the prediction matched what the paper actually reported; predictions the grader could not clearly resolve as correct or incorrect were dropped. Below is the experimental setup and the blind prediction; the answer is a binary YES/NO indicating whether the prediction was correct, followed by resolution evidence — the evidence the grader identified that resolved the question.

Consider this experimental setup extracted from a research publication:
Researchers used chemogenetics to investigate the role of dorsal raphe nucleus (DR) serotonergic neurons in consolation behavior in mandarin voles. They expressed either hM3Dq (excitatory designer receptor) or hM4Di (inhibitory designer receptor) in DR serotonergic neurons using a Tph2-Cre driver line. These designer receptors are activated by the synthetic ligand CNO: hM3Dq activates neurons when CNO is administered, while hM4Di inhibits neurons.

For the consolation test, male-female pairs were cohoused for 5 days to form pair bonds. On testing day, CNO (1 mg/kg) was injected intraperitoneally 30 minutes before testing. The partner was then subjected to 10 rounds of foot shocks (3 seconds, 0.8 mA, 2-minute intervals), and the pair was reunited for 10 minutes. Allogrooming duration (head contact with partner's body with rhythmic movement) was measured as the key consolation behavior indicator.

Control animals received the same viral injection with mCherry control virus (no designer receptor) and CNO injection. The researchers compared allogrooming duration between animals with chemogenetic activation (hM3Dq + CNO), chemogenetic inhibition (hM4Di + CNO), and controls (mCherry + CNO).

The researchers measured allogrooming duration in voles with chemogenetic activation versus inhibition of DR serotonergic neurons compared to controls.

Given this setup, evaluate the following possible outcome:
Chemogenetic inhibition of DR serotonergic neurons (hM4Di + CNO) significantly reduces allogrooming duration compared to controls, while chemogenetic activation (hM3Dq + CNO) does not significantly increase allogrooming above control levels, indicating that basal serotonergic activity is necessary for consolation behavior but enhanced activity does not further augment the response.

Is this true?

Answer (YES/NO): YES